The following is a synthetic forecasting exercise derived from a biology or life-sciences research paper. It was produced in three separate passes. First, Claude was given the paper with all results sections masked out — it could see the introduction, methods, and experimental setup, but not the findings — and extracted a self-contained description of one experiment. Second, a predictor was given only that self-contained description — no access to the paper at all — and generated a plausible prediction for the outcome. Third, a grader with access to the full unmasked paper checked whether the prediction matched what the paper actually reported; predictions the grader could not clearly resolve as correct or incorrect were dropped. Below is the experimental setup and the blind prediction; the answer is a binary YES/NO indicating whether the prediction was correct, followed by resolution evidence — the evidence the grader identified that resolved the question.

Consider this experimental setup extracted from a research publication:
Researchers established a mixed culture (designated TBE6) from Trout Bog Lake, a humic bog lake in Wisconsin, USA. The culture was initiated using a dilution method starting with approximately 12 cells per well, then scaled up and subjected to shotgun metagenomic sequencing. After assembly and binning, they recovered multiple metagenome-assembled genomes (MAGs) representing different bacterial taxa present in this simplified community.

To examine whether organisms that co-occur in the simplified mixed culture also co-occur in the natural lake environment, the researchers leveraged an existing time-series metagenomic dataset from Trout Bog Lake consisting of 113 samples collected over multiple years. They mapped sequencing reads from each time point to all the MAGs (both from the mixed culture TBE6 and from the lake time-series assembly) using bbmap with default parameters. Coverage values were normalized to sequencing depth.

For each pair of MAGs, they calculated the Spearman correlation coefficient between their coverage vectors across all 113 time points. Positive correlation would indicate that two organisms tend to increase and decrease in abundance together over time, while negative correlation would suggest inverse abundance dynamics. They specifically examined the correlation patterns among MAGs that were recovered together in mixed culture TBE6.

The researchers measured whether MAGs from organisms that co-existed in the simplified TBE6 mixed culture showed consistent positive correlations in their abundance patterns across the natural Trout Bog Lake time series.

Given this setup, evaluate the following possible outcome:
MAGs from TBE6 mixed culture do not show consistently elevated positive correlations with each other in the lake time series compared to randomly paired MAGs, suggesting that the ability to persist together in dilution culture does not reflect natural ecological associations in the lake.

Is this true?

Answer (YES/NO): YES